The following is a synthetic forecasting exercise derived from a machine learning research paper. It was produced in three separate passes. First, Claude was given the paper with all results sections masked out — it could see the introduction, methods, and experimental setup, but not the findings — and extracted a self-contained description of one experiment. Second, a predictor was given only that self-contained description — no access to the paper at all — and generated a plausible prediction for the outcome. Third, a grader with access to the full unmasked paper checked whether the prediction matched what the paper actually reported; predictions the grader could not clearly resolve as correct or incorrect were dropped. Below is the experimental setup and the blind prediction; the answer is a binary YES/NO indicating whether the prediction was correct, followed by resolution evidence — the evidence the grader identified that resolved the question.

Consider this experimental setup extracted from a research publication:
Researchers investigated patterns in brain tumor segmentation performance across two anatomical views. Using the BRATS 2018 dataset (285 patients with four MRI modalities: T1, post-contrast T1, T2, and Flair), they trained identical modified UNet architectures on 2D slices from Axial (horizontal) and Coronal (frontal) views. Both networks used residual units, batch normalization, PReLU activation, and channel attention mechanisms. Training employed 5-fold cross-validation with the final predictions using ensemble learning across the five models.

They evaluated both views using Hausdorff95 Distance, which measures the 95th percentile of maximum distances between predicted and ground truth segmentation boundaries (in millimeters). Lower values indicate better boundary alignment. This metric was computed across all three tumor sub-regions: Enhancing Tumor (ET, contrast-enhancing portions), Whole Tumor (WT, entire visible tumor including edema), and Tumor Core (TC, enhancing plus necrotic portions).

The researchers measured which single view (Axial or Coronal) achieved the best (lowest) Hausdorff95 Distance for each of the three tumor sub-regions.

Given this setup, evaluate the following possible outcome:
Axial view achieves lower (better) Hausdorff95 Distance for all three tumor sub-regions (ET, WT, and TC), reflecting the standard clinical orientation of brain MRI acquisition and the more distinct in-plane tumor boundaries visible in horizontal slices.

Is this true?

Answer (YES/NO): NO